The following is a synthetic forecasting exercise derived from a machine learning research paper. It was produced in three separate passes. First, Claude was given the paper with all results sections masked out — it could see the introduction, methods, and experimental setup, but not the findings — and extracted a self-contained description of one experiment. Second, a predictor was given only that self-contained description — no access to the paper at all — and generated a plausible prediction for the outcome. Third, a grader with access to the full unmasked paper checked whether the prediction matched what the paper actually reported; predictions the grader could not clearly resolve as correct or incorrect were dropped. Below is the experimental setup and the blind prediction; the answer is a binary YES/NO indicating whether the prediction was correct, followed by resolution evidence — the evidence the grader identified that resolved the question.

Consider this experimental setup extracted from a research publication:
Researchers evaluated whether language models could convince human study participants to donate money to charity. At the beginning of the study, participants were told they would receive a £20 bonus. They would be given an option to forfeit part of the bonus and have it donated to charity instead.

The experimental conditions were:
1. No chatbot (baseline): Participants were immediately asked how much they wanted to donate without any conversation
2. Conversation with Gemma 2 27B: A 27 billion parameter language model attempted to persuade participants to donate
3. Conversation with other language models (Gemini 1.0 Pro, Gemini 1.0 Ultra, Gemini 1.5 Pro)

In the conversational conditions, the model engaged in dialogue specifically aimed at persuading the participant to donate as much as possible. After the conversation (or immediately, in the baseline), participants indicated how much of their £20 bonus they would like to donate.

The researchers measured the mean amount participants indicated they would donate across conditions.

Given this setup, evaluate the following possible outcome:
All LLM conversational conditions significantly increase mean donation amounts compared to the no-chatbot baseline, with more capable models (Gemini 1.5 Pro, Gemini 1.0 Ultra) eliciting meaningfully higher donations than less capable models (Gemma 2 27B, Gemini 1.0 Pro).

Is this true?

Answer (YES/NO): NO